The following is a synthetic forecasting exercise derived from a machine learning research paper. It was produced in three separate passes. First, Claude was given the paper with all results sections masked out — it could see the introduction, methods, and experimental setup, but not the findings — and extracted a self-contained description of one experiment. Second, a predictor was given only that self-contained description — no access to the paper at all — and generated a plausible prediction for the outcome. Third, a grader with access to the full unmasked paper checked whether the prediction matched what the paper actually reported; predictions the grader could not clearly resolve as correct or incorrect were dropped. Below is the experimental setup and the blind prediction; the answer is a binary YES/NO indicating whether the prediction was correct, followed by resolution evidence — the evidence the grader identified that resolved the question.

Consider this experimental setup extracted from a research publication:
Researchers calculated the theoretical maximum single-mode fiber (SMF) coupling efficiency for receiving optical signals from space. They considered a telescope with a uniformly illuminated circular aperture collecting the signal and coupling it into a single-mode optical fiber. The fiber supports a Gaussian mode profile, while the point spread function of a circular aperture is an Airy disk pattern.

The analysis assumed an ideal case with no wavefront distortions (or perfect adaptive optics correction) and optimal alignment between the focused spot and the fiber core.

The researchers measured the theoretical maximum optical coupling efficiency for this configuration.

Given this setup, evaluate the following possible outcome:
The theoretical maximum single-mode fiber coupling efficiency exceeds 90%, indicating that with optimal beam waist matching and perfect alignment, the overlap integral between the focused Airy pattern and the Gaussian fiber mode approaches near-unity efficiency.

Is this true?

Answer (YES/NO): NO